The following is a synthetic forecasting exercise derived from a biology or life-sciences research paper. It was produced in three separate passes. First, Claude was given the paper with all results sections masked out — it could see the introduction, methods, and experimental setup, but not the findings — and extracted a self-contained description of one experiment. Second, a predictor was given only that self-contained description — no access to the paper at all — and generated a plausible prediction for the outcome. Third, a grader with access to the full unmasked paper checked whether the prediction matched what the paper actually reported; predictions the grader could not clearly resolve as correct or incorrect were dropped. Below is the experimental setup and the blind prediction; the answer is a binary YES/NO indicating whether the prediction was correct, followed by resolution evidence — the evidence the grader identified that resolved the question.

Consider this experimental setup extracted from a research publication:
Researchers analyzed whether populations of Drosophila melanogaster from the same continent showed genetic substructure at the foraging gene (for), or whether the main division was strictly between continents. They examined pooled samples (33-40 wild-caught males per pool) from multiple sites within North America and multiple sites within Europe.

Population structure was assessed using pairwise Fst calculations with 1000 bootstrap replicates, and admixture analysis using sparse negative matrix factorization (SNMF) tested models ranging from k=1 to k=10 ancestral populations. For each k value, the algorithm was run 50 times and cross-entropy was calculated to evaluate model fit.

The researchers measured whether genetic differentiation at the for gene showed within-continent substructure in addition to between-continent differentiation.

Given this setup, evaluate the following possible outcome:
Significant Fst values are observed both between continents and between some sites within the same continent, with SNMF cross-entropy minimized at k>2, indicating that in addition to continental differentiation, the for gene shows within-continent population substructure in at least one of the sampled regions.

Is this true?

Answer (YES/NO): YES